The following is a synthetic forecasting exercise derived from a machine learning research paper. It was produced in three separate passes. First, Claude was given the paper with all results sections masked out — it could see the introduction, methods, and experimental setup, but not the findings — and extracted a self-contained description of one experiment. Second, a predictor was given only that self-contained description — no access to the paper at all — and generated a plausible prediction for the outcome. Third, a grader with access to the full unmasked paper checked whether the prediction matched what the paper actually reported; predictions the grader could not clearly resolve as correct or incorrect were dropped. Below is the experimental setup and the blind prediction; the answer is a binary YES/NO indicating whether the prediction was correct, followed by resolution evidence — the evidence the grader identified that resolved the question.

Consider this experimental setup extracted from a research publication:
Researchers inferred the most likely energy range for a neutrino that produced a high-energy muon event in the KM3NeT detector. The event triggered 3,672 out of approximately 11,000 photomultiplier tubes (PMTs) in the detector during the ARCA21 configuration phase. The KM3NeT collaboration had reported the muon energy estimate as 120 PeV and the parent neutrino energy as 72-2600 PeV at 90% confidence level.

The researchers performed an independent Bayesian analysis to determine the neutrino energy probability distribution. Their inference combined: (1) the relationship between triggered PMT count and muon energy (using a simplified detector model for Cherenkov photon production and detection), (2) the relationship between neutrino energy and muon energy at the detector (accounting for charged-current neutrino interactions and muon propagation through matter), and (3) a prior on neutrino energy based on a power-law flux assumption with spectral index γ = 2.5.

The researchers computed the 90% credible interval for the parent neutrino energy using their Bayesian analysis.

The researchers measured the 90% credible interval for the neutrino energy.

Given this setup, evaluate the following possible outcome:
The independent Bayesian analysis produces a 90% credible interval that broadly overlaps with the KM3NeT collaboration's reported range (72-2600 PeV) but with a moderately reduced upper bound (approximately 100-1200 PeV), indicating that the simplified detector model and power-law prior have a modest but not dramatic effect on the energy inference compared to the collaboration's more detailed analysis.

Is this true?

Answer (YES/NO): NO